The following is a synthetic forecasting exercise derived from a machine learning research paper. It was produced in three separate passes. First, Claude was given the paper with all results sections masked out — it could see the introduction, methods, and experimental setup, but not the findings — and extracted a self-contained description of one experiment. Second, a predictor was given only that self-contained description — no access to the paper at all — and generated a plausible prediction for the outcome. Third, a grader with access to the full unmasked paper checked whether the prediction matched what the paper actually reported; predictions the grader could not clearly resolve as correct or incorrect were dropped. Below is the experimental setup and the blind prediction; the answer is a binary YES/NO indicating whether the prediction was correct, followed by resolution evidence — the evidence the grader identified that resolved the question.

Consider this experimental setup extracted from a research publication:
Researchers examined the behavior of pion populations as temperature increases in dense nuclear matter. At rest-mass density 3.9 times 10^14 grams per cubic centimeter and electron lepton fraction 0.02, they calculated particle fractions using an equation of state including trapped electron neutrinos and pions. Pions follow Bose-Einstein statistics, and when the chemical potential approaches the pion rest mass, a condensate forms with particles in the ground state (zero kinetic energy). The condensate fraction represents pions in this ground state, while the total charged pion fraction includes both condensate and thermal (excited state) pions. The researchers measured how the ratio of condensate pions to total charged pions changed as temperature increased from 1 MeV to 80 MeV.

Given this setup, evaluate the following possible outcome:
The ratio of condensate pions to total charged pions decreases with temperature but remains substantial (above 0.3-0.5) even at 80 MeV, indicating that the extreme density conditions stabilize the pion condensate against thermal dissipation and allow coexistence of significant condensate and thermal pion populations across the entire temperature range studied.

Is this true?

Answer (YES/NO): YES